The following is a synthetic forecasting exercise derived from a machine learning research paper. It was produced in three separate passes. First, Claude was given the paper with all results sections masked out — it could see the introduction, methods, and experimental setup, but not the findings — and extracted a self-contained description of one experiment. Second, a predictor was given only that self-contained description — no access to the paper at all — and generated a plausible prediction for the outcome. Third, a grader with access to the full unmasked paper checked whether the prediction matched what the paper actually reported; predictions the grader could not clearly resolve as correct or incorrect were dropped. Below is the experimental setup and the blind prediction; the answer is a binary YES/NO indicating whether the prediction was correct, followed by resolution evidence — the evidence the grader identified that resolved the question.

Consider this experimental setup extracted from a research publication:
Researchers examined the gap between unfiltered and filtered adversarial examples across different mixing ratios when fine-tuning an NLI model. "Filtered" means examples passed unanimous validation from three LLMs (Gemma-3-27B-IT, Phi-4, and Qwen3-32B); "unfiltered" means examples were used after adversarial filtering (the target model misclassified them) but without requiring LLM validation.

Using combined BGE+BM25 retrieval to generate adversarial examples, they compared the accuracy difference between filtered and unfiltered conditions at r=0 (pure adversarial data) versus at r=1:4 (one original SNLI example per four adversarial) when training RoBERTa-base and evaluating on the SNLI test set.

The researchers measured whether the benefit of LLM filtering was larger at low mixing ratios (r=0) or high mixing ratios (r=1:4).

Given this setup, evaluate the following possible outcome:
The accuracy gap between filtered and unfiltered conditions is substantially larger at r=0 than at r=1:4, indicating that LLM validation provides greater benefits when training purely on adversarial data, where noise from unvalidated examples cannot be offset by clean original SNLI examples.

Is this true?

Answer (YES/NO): NO